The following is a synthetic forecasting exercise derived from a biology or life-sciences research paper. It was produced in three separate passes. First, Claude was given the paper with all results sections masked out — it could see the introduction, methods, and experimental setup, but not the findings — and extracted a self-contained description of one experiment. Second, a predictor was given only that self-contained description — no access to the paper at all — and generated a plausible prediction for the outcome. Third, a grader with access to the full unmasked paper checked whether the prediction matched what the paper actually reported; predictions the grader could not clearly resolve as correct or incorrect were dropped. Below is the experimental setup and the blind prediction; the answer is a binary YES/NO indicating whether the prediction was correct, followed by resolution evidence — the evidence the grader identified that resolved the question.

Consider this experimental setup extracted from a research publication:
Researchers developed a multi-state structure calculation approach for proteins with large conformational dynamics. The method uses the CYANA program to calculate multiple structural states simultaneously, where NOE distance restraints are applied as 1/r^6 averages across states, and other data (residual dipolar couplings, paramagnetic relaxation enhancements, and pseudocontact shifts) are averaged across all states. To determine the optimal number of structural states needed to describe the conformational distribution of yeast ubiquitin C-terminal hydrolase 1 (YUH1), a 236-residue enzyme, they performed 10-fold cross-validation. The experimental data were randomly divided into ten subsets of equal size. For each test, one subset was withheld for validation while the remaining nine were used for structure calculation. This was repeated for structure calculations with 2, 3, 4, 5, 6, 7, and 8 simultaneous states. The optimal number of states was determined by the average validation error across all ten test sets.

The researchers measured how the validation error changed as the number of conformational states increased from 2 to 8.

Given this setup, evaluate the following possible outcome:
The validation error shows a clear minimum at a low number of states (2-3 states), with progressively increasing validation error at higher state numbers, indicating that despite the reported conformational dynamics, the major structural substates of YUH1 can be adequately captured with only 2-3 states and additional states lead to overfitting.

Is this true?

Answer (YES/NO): NO